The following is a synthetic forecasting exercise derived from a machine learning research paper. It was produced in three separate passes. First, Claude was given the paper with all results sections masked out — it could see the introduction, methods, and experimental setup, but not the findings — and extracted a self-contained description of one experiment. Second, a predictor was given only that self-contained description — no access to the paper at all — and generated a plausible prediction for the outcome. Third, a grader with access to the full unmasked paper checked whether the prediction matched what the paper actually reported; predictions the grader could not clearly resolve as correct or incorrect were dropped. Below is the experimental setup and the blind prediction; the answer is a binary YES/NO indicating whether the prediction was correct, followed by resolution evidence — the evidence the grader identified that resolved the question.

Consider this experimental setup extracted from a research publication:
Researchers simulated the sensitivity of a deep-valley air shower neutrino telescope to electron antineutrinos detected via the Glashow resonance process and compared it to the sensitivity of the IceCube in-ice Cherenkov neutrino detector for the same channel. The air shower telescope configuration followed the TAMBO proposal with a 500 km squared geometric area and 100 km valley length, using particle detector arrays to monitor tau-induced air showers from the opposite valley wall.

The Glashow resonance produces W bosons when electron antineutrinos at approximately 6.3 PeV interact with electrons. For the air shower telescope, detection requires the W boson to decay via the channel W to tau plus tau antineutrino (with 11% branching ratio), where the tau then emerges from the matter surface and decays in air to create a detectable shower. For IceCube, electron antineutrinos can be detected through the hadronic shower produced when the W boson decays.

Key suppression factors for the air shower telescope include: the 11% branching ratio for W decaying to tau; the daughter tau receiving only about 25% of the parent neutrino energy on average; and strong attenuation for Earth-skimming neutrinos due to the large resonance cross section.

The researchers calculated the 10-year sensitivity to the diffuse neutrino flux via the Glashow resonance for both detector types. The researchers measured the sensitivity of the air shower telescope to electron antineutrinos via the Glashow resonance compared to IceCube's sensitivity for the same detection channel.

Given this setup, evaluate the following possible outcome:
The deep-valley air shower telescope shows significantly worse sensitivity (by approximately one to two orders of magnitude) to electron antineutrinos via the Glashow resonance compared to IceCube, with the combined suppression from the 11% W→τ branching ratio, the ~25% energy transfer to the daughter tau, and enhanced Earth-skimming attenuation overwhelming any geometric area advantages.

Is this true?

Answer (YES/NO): NO